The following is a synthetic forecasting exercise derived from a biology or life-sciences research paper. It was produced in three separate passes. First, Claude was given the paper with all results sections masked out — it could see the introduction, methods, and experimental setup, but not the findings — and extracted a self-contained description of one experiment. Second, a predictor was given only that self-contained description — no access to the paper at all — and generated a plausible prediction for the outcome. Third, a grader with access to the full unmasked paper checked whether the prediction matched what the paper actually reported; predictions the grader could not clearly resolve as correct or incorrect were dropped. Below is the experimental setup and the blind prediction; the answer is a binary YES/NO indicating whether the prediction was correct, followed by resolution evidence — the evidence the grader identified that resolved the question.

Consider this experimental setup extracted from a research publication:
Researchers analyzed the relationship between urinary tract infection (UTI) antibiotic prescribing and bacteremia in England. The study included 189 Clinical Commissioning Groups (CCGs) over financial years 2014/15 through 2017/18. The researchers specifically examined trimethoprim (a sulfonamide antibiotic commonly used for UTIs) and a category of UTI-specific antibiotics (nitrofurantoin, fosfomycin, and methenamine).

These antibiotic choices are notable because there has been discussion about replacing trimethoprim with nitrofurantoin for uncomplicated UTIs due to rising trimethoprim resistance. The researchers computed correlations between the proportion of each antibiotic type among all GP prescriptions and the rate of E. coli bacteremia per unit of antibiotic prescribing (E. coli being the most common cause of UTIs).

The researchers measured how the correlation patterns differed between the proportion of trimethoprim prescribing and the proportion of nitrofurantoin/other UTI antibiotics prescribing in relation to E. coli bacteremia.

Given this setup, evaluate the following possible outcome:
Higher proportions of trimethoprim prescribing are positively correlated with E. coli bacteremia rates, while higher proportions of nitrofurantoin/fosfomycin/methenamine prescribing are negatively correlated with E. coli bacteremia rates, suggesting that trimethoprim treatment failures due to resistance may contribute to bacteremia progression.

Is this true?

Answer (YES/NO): NO